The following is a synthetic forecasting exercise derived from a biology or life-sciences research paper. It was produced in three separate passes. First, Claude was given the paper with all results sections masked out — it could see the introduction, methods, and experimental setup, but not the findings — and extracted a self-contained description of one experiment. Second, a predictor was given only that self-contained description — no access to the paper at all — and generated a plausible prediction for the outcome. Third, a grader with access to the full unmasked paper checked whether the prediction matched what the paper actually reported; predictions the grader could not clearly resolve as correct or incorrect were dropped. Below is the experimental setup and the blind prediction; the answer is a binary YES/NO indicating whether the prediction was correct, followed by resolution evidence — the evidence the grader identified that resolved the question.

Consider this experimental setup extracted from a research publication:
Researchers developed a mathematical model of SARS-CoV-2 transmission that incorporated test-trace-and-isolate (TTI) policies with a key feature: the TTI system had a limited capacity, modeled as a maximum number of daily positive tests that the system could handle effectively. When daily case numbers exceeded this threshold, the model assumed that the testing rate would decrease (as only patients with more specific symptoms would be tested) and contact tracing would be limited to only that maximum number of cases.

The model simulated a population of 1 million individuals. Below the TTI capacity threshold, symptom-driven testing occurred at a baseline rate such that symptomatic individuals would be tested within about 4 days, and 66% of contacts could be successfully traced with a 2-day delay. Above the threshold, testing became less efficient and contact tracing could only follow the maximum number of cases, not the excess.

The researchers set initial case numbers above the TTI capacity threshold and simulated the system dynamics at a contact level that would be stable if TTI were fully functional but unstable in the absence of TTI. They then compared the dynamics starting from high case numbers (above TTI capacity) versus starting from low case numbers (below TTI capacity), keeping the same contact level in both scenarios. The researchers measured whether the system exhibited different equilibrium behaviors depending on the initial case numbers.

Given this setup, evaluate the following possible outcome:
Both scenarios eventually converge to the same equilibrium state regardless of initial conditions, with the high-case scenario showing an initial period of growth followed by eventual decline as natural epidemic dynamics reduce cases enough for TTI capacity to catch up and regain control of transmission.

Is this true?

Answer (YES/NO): NO